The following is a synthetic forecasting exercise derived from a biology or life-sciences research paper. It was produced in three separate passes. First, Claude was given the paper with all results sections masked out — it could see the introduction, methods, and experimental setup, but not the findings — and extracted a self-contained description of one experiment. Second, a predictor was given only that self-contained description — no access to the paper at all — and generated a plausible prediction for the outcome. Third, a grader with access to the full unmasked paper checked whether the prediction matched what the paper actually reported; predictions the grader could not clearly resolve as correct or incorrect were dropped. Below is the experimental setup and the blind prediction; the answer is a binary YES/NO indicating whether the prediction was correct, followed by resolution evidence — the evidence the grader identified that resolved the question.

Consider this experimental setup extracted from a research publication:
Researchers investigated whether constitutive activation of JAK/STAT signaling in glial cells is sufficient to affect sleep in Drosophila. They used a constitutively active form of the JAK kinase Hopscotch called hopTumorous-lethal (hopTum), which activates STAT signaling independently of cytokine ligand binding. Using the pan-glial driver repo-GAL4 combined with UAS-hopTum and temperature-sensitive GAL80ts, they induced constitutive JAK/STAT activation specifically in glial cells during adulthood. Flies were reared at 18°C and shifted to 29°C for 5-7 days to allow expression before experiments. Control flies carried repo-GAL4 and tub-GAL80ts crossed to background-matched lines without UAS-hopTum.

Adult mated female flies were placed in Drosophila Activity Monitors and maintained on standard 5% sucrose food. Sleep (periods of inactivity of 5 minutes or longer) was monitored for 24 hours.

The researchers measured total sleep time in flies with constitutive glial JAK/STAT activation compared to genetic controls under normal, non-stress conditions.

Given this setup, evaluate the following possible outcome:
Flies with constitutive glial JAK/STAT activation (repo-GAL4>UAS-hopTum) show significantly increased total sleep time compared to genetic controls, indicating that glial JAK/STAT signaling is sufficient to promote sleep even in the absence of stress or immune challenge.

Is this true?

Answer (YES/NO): YES